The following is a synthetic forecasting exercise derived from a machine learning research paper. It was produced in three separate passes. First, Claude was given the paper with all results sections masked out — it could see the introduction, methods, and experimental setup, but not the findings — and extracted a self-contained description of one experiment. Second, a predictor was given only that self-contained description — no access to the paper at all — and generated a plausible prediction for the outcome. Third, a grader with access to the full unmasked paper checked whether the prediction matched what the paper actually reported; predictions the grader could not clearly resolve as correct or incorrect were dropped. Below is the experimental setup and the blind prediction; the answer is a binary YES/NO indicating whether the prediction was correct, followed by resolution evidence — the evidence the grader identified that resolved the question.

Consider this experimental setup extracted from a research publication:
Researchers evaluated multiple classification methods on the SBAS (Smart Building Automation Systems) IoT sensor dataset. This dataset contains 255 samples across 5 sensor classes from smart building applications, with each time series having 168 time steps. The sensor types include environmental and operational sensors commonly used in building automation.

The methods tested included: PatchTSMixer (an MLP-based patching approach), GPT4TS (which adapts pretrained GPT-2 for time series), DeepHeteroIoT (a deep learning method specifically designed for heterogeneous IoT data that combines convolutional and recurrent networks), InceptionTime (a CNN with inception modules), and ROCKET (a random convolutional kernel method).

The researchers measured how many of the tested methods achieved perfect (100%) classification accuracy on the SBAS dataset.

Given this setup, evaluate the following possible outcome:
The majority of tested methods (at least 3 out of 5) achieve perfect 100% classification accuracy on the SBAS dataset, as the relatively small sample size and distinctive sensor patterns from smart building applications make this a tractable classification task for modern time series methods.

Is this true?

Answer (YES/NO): YES